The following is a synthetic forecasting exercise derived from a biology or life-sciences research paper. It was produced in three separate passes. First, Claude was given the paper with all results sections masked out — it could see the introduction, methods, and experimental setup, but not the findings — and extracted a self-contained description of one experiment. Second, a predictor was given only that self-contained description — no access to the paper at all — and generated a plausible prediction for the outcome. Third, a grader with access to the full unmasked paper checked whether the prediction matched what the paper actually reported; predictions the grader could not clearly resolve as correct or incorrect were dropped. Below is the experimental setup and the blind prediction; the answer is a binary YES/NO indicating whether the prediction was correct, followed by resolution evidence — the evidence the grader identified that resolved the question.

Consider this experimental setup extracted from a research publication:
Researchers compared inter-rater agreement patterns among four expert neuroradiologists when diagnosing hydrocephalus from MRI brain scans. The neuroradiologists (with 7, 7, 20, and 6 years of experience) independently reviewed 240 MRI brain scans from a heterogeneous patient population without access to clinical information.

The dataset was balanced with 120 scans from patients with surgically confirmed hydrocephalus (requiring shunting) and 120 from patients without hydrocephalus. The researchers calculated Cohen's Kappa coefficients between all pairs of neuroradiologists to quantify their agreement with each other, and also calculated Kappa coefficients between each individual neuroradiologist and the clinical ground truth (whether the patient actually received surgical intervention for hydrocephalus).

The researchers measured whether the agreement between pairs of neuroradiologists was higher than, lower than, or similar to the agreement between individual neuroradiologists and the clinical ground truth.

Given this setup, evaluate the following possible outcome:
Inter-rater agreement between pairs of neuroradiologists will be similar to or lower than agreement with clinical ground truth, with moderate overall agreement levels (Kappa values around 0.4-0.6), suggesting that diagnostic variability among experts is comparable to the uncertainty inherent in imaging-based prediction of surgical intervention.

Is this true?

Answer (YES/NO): NO